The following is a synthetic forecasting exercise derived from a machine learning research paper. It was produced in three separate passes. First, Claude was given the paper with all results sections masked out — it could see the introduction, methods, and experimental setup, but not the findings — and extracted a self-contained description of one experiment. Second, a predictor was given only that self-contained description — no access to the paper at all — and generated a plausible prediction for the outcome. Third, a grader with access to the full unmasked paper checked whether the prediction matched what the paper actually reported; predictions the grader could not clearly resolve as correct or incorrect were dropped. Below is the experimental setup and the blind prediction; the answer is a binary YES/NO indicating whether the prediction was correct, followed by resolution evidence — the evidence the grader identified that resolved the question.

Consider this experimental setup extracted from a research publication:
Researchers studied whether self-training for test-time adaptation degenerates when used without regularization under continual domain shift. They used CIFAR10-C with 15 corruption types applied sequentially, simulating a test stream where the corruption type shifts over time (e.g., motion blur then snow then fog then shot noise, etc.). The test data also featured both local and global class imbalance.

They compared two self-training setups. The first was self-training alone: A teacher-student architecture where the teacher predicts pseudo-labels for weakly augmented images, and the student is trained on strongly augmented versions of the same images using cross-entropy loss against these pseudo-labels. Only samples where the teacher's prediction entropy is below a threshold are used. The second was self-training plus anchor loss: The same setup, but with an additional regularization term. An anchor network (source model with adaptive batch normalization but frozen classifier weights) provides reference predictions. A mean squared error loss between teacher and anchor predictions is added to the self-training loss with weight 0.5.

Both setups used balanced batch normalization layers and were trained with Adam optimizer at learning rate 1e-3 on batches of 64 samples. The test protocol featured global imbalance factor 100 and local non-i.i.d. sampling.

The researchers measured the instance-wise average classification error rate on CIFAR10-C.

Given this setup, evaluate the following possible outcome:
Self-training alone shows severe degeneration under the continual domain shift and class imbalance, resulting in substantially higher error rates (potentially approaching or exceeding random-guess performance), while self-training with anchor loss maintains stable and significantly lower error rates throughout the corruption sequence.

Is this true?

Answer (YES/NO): NO